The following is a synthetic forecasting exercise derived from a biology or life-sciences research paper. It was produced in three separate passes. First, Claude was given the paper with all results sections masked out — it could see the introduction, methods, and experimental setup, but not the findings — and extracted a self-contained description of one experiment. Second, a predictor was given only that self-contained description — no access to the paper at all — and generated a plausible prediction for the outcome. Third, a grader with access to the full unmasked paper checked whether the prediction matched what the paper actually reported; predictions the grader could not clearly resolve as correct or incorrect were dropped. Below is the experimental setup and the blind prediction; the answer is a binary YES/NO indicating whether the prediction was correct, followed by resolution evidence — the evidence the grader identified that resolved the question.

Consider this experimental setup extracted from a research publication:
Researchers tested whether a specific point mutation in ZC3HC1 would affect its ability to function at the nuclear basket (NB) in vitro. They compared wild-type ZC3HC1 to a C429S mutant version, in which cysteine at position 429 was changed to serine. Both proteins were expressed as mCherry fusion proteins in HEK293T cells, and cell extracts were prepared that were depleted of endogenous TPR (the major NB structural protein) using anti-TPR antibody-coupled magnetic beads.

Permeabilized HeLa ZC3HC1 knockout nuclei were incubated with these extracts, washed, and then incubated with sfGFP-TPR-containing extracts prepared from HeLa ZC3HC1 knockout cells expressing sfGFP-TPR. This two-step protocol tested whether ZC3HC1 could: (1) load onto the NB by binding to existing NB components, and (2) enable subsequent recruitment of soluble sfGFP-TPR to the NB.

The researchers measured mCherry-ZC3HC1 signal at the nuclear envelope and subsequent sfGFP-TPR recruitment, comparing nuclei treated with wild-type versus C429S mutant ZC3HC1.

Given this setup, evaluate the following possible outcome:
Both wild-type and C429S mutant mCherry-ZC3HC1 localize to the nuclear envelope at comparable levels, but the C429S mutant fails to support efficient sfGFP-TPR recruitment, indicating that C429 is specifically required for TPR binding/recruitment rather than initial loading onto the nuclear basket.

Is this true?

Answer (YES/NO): NO